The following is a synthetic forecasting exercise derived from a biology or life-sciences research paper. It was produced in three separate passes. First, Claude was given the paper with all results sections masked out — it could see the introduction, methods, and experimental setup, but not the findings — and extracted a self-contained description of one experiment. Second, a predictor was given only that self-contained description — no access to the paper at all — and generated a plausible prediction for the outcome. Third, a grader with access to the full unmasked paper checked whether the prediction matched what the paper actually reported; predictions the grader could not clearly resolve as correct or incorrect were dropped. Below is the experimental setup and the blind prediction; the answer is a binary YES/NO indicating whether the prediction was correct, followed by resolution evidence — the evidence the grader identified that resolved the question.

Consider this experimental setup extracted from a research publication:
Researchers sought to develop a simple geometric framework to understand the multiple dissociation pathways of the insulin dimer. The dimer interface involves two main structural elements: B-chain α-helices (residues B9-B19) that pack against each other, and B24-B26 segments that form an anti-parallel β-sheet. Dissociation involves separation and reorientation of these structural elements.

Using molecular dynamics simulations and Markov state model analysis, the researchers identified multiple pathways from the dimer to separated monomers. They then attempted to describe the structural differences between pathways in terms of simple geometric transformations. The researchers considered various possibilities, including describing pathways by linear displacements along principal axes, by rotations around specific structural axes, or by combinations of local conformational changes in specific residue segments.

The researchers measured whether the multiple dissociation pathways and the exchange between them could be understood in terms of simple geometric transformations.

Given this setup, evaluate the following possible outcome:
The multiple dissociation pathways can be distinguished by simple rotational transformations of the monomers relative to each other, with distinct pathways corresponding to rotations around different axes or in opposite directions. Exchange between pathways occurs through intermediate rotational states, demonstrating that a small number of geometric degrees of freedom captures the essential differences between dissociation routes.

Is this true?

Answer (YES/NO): YES